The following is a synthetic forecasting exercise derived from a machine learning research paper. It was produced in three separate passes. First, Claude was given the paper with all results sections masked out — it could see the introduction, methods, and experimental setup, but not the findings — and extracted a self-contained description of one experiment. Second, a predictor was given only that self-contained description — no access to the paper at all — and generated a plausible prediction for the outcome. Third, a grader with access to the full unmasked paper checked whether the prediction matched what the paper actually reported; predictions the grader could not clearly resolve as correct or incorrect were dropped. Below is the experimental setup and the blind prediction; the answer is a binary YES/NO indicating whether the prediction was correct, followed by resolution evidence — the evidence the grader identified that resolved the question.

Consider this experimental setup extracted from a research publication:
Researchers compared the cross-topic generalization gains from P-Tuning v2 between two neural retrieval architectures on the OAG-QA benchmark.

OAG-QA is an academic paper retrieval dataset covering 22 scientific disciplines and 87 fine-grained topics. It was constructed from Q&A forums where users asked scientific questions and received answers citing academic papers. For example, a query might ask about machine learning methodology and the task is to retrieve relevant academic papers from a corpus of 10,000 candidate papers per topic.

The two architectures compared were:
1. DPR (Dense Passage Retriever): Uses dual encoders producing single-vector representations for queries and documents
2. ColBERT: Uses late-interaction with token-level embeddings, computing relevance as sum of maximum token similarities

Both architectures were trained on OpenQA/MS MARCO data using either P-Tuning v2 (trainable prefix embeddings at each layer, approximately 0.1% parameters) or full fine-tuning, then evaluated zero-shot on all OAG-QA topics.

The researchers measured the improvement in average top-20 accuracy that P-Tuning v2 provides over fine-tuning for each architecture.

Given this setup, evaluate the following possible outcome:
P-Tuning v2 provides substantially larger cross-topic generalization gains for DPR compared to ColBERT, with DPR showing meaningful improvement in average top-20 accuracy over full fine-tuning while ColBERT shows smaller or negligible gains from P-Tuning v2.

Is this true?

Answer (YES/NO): YES